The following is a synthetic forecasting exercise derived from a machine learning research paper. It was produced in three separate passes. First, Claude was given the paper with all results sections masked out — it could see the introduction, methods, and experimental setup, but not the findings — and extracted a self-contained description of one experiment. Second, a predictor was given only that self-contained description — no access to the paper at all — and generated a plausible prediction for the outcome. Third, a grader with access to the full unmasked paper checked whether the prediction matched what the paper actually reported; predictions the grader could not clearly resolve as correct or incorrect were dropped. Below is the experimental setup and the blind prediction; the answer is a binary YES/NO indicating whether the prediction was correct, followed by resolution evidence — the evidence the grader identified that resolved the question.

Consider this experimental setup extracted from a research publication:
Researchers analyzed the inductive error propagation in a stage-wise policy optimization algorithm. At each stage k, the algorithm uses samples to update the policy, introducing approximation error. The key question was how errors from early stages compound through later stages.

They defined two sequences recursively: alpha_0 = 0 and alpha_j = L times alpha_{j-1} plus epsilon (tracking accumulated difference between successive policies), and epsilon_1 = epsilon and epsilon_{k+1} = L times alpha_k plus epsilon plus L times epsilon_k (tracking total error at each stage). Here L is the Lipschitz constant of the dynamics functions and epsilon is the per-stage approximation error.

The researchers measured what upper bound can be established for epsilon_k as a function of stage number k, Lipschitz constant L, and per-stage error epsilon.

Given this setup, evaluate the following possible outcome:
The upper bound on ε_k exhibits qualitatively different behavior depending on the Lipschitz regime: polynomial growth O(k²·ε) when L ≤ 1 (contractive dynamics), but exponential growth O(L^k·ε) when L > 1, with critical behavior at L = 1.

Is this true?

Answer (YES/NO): NO